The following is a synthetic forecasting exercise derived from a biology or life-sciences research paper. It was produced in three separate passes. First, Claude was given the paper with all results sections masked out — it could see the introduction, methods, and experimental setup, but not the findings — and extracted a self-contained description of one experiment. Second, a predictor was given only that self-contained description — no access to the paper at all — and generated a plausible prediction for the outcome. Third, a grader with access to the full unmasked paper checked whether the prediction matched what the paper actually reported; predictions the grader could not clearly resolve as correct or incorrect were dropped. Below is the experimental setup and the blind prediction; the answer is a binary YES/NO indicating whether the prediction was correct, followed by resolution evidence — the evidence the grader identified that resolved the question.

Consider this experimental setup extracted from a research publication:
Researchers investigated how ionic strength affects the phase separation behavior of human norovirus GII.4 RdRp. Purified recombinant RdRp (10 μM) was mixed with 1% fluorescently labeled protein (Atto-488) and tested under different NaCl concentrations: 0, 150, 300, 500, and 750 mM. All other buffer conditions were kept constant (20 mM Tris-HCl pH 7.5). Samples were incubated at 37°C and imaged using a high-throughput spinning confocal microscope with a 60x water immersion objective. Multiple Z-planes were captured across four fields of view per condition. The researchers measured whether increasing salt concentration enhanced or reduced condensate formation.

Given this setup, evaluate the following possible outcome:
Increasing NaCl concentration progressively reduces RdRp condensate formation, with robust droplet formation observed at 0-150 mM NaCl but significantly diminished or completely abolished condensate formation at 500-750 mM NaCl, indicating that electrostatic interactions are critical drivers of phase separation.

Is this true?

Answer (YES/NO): NO